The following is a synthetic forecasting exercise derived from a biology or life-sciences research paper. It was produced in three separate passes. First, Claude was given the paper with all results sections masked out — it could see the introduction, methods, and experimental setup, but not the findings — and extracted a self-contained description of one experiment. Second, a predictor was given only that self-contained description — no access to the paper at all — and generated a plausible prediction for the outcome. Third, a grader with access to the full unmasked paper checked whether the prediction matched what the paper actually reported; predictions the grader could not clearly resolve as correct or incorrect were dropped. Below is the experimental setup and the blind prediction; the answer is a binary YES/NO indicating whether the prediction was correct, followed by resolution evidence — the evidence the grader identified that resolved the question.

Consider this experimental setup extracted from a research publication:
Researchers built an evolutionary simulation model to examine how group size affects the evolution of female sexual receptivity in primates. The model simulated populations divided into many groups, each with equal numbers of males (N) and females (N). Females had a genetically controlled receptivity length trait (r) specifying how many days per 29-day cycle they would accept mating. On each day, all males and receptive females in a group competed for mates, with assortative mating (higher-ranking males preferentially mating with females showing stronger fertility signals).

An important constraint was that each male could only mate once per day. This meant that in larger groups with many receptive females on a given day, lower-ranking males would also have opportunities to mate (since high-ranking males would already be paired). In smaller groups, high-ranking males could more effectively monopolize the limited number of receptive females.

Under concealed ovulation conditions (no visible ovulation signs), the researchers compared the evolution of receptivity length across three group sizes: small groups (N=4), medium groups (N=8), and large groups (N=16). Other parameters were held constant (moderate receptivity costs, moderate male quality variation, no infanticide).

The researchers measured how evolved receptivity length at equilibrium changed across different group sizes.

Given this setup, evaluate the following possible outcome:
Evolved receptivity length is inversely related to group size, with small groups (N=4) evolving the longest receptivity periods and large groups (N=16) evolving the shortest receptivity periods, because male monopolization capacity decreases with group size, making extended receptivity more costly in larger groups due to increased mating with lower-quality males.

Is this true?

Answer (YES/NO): NO